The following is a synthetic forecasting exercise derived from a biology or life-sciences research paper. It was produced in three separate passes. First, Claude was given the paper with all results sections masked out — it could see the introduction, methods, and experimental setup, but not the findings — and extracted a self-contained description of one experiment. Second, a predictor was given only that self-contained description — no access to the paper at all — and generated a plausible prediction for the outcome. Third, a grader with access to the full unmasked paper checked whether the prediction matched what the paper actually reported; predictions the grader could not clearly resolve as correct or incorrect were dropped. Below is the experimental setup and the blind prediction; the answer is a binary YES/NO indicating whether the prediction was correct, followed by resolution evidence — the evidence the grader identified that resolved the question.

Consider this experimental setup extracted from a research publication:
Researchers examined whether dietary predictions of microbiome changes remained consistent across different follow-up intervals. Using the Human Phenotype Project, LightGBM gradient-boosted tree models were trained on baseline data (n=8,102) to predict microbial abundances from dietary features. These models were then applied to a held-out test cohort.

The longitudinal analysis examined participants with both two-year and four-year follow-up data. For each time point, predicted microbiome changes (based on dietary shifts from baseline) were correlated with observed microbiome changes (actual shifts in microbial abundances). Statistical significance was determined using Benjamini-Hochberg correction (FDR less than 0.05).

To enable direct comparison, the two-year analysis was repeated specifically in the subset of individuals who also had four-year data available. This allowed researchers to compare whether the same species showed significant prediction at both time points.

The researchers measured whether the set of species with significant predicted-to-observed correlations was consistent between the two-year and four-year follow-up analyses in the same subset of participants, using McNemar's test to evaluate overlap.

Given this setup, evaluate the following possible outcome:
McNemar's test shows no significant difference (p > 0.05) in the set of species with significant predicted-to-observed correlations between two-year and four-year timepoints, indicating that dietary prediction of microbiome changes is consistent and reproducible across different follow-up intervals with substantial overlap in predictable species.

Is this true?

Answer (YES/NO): YES